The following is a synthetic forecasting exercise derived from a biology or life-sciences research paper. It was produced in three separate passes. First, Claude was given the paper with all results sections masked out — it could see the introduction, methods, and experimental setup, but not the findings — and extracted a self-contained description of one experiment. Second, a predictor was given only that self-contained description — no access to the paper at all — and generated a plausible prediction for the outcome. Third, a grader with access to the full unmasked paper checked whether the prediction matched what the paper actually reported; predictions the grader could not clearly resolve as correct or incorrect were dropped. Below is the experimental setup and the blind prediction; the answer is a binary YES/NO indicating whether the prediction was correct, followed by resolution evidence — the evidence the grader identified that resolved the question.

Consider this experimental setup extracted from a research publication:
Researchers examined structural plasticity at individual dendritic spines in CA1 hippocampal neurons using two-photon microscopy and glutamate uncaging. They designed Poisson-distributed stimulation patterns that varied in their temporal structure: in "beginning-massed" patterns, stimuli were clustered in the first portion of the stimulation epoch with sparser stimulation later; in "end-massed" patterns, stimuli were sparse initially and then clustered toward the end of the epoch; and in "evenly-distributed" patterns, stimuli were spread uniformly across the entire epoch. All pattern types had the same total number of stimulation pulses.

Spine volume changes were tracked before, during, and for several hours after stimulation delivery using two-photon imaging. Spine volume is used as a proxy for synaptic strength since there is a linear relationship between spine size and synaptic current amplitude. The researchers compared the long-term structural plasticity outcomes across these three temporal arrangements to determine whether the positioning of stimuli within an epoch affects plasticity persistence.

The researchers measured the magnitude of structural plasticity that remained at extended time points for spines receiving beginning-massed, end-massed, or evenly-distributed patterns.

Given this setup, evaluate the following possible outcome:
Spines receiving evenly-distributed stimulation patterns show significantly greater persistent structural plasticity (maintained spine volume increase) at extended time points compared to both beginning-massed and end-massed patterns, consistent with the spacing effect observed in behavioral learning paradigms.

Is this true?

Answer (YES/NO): YES